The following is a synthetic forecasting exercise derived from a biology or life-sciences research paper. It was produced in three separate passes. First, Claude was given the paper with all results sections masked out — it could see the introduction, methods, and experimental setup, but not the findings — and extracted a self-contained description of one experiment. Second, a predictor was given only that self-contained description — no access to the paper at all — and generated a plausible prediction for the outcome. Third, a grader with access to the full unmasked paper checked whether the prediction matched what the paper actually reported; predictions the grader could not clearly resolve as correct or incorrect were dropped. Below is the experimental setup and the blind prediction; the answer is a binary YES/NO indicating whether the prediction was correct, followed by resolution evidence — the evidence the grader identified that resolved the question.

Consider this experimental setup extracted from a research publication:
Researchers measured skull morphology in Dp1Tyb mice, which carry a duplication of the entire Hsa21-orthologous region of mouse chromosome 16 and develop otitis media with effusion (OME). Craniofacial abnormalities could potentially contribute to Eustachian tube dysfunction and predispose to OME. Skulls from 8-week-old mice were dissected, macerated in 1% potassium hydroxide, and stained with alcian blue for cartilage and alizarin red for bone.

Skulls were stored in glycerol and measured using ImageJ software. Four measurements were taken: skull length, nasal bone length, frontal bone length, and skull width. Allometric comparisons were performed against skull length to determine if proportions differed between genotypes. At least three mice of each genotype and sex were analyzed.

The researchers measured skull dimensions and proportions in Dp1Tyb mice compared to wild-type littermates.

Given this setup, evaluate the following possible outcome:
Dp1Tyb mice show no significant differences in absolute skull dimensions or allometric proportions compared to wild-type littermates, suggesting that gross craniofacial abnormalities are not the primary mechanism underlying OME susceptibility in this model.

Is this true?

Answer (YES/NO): NO